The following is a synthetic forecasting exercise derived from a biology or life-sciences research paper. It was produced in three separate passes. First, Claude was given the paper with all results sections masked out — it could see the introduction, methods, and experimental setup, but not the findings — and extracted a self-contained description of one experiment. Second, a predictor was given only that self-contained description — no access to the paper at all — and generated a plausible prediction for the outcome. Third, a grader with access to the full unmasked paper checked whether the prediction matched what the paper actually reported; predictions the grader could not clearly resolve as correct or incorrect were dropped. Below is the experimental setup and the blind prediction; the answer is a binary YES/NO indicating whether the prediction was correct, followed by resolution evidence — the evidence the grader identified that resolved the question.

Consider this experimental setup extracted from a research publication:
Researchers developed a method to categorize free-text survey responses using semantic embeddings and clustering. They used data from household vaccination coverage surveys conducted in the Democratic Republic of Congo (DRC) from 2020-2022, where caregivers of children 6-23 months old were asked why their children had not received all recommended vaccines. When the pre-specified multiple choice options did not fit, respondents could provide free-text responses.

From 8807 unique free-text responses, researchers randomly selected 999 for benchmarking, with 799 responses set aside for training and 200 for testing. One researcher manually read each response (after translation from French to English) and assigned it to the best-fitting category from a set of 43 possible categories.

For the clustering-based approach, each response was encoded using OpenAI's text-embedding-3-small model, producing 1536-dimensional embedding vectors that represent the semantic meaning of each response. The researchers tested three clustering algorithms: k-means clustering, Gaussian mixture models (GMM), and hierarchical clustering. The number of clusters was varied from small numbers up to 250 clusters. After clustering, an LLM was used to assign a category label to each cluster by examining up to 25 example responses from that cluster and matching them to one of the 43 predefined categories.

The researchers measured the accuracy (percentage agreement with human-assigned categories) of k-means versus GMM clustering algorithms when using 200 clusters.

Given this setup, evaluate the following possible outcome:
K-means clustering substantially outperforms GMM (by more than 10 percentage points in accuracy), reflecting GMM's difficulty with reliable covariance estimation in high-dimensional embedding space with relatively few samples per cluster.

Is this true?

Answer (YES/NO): NO